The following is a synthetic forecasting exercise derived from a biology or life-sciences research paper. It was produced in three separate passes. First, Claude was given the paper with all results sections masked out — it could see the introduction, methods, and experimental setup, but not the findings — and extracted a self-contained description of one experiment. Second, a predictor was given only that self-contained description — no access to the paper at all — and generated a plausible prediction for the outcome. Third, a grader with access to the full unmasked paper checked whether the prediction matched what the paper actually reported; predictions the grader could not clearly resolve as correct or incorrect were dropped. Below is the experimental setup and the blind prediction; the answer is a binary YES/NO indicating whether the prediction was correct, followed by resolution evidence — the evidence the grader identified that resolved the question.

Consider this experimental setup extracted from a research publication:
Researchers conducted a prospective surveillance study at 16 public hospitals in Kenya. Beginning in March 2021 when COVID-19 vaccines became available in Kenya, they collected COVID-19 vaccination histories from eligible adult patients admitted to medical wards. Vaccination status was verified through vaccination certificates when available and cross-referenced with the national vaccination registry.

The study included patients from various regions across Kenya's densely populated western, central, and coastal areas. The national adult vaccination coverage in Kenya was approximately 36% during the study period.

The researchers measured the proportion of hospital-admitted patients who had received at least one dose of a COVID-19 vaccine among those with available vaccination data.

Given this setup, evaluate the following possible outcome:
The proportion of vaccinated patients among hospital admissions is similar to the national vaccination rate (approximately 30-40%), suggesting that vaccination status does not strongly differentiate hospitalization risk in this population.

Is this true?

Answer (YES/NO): NO